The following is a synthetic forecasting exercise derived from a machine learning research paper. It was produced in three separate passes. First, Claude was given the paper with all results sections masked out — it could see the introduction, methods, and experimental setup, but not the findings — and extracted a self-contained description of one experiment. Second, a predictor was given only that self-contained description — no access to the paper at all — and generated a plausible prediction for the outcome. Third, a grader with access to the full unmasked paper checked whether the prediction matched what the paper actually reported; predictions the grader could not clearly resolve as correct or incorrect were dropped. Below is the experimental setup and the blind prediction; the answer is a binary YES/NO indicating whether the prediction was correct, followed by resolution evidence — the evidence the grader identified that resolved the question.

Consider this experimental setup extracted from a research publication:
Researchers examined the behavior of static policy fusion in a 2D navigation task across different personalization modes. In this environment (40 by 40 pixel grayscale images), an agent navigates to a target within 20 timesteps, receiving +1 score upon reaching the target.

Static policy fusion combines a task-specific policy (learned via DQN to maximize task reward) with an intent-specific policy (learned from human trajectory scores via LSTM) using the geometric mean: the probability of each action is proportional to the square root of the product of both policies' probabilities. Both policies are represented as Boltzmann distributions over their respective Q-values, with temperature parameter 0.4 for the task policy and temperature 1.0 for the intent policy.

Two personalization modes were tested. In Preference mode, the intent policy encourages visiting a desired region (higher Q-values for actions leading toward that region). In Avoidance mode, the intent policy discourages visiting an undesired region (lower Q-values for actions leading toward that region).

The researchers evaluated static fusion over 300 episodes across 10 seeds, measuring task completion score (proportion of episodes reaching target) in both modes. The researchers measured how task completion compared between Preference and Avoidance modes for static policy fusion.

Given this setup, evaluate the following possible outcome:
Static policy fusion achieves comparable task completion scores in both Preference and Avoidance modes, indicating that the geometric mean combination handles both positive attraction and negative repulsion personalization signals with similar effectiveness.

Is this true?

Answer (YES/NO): NO